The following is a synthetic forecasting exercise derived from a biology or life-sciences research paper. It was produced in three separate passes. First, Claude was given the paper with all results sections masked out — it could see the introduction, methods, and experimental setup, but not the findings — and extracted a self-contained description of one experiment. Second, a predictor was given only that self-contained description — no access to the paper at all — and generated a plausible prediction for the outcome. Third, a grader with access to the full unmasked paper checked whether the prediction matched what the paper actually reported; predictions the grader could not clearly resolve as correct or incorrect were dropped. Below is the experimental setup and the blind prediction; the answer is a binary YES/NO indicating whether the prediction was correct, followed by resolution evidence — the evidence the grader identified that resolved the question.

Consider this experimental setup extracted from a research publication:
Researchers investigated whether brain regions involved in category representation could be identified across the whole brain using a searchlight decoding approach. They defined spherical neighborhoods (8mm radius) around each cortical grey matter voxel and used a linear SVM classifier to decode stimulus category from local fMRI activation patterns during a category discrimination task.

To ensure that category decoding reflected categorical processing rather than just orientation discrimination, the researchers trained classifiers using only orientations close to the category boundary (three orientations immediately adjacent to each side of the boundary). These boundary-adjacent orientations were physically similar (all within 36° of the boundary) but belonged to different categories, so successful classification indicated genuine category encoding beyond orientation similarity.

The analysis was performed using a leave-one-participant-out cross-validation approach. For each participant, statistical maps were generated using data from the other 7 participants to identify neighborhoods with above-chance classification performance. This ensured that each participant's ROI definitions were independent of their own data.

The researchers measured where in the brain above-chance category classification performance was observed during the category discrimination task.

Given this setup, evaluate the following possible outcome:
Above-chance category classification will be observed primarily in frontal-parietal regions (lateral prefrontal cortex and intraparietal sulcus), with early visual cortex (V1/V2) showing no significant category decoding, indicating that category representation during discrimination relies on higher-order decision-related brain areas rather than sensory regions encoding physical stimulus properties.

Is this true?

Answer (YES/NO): NO